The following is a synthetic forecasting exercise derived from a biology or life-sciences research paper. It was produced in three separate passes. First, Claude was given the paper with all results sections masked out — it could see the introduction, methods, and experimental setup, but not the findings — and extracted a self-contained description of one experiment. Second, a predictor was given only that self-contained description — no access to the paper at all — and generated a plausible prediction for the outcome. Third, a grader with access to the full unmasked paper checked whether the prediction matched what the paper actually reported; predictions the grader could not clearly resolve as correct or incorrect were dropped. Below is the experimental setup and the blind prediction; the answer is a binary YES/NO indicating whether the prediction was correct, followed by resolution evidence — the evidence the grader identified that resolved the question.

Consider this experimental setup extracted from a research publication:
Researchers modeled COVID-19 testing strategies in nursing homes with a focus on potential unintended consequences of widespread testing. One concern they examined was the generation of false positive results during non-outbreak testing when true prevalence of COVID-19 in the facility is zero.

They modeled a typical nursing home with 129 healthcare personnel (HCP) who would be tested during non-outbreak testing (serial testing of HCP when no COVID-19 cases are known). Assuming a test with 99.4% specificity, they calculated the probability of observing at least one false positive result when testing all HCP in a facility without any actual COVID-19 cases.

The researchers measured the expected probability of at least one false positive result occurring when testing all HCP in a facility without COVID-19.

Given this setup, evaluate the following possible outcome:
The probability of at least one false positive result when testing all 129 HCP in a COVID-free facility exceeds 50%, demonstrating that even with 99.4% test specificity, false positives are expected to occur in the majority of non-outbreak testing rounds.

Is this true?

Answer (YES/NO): YES